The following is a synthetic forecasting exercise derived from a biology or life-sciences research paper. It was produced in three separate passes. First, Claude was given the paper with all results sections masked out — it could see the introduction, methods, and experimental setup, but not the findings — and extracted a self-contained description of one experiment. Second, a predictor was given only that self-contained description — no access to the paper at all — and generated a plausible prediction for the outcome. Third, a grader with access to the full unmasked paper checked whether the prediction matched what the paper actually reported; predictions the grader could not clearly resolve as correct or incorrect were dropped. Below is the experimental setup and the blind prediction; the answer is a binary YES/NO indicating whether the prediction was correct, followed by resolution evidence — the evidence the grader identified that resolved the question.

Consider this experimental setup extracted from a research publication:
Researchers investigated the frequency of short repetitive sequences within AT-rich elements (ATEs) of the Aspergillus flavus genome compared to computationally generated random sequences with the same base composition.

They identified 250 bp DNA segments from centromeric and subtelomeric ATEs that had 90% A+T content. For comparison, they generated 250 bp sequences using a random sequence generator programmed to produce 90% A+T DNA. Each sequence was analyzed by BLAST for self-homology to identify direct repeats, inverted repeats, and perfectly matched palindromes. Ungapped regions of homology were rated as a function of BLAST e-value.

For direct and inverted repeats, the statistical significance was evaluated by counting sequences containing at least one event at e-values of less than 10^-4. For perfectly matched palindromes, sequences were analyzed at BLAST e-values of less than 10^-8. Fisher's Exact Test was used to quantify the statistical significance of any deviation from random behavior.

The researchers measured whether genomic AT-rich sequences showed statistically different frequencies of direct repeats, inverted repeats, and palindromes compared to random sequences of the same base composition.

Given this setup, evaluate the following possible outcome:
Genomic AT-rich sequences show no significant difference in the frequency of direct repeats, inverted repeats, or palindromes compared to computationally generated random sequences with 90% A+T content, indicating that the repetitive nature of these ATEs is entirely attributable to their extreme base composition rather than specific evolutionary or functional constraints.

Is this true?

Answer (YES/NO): NO